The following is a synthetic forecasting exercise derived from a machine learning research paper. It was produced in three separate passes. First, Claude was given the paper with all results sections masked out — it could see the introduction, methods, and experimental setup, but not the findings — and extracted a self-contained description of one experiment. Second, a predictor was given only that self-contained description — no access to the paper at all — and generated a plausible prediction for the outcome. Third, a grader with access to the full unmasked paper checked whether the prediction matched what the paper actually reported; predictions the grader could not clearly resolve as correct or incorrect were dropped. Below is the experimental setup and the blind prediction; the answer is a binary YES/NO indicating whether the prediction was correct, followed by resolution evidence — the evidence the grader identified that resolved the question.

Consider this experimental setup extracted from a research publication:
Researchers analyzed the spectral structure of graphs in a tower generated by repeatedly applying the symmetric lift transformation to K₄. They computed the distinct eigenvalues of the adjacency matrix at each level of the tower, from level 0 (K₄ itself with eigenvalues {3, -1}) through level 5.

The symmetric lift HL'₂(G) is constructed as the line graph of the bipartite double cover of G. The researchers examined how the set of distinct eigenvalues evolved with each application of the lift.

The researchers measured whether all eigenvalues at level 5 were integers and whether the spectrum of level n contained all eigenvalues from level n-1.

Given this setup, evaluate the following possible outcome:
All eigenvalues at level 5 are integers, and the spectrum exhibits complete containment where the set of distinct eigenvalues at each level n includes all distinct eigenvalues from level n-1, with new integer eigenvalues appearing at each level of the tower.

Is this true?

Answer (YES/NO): NO